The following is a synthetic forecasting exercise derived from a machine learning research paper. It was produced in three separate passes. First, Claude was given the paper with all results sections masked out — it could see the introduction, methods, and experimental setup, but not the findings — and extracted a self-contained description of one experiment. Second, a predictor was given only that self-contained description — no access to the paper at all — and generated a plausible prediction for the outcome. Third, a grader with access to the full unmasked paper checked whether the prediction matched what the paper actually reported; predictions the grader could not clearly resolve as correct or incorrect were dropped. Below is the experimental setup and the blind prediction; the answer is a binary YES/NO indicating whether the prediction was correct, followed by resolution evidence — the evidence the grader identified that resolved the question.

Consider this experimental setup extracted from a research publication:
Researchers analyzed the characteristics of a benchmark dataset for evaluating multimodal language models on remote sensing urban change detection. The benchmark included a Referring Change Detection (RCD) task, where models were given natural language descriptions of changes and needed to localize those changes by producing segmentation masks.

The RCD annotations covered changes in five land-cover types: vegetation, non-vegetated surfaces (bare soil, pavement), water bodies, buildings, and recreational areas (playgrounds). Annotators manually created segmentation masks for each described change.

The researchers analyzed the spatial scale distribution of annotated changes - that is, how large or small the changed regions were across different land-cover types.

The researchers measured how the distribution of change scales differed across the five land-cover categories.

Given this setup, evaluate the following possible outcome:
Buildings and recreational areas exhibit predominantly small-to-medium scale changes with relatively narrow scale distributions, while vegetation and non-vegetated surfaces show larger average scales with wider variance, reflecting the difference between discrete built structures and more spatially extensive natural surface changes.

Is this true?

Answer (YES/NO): NO